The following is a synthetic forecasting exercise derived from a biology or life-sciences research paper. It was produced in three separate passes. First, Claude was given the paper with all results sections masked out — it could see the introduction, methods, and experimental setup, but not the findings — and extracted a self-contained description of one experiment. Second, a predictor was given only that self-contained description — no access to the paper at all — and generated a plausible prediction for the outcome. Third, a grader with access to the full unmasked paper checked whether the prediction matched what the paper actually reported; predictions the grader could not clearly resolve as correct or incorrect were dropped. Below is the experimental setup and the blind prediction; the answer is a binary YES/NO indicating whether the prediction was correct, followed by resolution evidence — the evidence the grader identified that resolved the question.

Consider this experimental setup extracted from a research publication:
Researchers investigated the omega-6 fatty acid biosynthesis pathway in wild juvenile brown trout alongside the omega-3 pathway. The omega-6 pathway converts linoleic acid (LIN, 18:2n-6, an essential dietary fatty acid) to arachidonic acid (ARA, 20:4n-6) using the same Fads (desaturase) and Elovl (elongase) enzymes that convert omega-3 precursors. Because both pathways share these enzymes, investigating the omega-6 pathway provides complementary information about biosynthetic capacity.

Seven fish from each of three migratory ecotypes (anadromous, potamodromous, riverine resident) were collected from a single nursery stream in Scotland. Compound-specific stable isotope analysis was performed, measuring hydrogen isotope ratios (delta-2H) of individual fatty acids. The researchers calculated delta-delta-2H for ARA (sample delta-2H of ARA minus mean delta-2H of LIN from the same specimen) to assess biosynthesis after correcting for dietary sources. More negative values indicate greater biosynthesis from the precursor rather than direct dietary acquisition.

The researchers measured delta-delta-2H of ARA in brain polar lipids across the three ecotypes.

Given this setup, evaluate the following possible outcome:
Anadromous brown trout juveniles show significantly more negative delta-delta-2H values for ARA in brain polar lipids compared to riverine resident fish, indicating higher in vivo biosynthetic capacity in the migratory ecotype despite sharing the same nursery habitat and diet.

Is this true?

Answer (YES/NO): NO